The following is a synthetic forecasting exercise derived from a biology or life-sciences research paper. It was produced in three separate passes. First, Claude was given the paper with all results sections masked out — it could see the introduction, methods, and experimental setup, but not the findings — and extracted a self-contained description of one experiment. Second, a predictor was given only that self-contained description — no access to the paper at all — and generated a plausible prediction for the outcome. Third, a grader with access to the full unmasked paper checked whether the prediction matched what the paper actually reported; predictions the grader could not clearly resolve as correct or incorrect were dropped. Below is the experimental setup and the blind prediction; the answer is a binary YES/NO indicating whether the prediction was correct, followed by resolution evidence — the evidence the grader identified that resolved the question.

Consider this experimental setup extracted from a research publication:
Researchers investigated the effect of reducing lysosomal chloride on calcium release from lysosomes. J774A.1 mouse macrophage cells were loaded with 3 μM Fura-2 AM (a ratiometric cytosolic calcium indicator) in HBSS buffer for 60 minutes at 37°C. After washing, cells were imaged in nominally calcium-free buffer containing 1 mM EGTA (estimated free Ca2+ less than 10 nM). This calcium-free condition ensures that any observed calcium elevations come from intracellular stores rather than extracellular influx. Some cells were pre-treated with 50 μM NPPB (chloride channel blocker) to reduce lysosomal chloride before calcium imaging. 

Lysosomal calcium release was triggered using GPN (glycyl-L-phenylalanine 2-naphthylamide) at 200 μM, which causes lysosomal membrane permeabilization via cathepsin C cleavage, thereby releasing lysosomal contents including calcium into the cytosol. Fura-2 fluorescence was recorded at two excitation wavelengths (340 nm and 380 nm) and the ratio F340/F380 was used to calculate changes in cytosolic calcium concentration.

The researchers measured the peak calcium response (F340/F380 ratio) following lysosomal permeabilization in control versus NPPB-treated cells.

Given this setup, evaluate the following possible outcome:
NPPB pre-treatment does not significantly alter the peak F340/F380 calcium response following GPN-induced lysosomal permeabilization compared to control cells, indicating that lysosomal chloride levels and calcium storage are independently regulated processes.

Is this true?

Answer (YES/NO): NO